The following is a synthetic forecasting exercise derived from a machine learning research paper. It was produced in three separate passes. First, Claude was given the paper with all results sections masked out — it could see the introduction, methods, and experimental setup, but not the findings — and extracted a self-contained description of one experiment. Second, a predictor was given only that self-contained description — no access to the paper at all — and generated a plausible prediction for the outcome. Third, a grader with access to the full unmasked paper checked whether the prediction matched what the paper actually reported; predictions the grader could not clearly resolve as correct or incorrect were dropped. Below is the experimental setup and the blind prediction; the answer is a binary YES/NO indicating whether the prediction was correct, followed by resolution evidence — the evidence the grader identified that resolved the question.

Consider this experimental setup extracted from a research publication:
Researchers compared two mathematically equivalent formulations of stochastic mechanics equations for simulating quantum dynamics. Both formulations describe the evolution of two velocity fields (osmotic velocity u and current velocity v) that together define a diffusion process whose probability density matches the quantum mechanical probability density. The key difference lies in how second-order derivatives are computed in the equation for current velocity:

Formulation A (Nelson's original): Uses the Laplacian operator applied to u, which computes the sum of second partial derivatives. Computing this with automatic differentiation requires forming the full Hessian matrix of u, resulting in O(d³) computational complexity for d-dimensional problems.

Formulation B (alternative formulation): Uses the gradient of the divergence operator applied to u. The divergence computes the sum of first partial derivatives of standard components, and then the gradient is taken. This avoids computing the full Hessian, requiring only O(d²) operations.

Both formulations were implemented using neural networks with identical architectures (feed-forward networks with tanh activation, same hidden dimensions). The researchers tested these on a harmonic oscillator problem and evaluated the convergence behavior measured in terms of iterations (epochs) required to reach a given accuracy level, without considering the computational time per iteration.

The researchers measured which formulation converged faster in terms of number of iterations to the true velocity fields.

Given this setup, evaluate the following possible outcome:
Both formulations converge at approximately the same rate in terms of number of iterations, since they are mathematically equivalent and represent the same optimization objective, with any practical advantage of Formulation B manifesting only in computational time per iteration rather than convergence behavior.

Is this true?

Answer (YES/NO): NO